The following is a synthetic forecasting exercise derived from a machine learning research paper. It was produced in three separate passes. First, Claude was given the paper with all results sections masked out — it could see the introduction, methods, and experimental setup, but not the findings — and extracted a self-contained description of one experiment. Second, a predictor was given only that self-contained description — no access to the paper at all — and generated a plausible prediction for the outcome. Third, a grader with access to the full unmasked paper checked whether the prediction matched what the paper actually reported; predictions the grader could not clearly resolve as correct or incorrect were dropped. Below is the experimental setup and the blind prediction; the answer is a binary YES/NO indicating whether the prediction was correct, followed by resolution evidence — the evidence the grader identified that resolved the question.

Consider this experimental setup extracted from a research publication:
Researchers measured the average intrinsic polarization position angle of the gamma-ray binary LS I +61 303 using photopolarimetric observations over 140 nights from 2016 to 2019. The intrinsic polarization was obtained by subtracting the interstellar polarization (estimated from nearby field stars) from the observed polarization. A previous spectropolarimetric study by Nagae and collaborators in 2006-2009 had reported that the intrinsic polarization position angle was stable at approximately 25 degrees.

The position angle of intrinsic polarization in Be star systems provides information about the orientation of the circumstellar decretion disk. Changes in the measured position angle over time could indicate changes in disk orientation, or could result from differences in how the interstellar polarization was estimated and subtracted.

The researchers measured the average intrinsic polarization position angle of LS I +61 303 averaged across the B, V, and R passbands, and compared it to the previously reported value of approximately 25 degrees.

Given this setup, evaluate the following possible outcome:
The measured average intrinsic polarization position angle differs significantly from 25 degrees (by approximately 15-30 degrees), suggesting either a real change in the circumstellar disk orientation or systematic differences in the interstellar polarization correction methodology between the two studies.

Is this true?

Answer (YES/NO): NO